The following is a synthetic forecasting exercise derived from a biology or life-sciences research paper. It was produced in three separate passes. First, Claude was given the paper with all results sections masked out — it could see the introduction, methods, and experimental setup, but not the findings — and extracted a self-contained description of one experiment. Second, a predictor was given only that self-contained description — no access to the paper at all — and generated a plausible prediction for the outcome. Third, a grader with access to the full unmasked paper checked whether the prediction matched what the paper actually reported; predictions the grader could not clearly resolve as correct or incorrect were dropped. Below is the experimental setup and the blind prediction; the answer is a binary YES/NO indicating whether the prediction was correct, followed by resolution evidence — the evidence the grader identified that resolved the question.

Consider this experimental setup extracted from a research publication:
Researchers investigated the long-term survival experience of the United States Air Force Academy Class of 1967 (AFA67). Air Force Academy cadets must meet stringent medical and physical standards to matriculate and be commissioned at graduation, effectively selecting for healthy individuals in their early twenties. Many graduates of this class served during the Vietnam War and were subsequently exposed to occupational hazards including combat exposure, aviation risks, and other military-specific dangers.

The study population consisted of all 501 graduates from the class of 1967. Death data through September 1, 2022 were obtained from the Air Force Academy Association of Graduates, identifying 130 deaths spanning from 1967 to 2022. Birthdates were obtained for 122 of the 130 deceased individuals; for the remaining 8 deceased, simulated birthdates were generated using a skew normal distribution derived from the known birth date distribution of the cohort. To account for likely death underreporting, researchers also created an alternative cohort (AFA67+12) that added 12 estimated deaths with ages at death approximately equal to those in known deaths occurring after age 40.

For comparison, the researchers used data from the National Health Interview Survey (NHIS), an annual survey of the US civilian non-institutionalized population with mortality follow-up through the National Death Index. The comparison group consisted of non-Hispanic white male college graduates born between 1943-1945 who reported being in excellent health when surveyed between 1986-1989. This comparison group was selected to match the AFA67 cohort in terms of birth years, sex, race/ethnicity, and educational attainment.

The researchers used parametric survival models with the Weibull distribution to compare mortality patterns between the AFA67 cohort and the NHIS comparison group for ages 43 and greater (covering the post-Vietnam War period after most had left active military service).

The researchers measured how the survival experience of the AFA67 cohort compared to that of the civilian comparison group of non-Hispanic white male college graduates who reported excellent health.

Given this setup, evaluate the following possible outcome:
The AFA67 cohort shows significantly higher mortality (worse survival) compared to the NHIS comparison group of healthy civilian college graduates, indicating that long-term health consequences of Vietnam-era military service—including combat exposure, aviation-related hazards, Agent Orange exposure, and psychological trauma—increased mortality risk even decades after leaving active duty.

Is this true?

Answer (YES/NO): NO